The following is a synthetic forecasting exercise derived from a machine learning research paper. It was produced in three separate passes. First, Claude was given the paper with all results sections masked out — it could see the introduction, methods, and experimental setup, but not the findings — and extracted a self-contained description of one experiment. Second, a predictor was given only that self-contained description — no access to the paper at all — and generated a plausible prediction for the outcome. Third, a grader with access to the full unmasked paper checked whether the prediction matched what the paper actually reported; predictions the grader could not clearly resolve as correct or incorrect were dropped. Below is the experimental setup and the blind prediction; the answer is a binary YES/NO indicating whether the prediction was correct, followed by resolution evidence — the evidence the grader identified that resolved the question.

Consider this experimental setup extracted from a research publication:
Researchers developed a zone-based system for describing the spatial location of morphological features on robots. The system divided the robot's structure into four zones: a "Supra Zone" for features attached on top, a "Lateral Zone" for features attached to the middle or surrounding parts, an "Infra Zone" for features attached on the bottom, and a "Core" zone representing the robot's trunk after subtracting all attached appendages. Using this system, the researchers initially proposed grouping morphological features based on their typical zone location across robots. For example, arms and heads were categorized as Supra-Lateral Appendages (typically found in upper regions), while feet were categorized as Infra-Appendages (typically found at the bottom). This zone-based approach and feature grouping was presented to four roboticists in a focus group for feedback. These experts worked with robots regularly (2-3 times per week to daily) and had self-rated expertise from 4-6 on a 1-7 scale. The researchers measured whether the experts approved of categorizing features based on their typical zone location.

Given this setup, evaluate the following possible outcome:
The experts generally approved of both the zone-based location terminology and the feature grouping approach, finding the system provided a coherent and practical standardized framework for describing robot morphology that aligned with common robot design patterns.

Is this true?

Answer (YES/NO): NO